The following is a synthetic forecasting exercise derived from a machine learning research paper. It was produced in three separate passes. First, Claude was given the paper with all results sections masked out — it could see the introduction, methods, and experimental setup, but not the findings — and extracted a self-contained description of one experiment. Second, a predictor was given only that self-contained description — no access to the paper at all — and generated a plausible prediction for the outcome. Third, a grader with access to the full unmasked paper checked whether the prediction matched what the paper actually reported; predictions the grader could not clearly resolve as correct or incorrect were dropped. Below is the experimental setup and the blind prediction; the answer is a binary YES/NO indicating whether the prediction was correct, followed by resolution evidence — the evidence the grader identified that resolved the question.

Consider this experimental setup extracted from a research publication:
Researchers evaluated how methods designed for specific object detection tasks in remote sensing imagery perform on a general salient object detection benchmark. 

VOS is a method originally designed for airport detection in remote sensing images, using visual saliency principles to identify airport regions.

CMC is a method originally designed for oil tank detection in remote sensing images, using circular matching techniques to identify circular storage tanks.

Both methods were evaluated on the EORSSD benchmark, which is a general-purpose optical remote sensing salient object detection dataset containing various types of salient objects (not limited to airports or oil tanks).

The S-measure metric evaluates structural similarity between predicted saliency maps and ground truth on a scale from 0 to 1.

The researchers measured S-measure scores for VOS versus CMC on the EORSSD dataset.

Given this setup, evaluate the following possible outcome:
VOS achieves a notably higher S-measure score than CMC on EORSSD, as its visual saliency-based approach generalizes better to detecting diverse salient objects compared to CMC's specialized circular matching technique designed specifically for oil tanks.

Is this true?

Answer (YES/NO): NO